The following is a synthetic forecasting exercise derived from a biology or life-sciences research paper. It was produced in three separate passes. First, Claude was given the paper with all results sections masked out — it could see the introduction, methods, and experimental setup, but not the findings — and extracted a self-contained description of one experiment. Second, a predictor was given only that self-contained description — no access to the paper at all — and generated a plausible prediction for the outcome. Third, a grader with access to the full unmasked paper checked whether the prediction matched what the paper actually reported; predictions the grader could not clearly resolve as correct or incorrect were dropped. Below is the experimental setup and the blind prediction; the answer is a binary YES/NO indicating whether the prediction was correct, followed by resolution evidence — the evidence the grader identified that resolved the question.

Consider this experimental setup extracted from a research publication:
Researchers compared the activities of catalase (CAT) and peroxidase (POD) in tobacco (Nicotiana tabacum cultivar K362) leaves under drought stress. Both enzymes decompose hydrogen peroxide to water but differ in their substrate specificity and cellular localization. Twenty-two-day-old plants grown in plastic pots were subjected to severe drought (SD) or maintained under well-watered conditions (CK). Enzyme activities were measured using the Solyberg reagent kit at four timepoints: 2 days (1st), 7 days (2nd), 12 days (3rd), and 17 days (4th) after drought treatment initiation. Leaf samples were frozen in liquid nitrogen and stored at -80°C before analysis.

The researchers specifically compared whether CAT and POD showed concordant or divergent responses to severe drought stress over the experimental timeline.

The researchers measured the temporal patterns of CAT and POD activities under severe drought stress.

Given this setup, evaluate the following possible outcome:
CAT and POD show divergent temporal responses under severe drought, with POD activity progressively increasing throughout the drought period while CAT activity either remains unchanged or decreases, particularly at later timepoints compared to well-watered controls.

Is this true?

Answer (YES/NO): NO